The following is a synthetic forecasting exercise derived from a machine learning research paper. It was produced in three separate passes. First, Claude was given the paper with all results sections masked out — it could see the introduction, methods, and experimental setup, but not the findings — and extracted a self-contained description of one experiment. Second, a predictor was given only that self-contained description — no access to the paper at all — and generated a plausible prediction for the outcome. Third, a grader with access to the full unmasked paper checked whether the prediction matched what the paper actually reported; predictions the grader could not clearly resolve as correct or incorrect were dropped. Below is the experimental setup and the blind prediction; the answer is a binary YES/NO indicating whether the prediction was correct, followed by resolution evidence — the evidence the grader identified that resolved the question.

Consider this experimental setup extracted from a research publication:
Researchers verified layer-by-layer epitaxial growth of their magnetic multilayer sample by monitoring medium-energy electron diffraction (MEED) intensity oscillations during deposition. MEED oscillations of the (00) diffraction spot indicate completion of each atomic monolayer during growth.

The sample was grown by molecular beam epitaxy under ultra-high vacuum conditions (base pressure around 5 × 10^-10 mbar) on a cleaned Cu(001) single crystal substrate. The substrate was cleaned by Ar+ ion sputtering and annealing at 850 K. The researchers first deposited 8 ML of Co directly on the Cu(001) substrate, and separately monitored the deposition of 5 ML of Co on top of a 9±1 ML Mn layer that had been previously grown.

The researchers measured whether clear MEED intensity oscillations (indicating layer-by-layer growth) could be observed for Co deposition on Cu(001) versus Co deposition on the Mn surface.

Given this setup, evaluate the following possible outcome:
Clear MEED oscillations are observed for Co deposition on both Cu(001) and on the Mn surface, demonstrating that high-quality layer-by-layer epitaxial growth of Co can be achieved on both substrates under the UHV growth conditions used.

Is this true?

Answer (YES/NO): YES